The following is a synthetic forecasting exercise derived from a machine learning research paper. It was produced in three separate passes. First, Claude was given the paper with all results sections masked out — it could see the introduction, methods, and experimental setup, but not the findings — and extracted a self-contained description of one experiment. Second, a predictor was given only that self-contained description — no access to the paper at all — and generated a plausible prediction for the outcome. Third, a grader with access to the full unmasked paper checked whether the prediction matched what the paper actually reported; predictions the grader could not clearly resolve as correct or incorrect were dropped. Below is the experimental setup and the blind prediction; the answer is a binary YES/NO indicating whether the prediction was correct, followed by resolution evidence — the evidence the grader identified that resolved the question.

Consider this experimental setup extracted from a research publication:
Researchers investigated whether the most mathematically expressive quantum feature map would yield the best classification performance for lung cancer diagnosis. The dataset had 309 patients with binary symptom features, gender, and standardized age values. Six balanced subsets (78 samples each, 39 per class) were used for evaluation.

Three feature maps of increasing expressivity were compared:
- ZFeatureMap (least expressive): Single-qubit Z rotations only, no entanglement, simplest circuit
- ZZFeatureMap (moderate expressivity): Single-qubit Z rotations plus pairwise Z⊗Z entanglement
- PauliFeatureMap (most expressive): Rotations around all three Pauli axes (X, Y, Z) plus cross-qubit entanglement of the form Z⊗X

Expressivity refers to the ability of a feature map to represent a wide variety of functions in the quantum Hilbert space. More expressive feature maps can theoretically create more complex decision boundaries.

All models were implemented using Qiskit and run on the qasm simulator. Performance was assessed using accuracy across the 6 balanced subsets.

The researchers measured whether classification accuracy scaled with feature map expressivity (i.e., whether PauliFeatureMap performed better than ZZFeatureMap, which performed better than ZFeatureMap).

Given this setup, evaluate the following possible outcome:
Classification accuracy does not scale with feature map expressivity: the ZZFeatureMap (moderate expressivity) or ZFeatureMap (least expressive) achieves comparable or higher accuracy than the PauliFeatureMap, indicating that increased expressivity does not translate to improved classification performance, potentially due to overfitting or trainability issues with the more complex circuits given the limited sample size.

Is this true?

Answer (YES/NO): NO